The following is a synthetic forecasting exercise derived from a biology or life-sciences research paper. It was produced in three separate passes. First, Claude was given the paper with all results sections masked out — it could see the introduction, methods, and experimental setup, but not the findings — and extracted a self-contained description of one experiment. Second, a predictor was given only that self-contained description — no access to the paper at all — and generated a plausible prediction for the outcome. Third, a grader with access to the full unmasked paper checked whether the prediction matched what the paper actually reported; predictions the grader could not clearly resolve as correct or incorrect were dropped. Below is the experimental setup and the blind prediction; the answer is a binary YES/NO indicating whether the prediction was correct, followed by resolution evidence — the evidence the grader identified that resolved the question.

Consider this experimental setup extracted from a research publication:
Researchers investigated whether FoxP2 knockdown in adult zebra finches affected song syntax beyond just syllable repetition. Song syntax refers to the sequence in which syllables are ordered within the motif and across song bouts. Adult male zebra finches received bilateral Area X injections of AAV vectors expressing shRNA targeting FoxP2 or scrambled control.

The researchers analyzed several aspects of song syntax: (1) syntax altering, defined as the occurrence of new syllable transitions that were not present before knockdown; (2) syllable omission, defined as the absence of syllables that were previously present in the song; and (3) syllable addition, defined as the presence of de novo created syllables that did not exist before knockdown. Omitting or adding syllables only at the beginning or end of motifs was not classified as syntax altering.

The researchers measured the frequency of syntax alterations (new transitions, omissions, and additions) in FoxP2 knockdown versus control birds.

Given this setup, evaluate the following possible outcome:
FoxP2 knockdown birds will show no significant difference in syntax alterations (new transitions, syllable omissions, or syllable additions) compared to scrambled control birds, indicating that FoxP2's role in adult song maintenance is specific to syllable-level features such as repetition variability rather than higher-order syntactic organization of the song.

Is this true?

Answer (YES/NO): NO